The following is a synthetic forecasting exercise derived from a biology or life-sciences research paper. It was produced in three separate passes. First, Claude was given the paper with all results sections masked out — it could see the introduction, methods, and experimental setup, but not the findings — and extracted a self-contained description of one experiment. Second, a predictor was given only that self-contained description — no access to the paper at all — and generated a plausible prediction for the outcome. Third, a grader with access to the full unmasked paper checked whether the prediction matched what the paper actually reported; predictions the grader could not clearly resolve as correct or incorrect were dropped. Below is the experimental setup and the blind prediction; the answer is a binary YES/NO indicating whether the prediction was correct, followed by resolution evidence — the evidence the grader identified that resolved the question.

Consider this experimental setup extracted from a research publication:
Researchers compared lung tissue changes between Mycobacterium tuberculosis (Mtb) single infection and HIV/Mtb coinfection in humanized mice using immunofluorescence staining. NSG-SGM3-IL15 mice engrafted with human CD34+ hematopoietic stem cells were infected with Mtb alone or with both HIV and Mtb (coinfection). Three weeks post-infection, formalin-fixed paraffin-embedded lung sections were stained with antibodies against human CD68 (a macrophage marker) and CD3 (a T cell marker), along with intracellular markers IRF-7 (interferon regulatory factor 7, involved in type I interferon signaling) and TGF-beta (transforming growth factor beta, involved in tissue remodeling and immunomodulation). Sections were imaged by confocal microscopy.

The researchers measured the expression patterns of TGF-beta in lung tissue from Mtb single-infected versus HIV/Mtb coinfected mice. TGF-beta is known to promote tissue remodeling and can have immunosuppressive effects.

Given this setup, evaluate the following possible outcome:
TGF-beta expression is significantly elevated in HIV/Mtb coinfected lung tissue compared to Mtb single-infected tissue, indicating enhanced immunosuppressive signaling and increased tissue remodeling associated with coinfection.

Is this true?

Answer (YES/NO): NO